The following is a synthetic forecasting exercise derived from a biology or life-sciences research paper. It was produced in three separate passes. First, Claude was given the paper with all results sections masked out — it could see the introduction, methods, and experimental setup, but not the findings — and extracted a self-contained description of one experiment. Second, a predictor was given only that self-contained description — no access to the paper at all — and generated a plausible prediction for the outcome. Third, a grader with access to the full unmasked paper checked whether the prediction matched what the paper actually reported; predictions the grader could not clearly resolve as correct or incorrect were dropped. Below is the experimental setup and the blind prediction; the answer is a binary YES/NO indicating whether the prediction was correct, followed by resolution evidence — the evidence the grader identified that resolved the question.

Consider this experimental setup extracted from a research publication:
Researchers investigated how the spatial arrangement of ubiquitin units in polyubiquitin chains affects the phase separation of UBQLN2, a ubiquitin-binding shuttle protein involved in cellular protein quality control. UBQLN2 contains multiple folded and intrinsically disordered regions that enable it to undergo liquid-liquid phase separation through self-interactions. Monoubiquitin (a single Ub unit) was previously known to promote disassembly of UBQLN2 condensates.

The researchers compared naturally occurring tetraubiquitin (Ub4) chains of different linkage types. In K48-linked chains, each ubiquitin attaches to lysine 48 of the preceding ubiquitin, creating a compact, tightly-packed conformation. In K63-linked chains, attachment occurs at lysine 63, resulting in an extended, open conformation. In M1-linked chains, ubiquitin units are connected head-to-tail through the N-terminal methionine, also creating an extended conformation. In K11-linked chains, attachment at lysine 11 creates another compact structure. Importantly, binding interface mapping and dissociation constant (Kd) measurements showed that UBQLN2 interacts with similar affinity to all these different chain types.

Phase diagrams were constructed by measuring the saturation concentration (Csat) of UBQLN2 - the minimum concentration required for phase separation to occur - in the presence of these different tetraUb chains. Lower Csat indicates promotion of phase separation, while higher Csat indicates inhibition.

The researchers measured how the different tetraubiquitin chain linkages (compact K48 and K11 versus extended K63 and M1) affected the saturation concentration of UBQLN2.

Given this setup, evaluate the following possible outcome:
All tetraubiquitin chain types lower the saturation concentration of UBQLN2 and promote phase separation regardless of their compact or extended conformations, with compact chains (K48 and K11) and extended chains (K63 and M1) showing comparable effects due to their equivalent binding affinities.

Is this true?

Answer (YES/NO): NO